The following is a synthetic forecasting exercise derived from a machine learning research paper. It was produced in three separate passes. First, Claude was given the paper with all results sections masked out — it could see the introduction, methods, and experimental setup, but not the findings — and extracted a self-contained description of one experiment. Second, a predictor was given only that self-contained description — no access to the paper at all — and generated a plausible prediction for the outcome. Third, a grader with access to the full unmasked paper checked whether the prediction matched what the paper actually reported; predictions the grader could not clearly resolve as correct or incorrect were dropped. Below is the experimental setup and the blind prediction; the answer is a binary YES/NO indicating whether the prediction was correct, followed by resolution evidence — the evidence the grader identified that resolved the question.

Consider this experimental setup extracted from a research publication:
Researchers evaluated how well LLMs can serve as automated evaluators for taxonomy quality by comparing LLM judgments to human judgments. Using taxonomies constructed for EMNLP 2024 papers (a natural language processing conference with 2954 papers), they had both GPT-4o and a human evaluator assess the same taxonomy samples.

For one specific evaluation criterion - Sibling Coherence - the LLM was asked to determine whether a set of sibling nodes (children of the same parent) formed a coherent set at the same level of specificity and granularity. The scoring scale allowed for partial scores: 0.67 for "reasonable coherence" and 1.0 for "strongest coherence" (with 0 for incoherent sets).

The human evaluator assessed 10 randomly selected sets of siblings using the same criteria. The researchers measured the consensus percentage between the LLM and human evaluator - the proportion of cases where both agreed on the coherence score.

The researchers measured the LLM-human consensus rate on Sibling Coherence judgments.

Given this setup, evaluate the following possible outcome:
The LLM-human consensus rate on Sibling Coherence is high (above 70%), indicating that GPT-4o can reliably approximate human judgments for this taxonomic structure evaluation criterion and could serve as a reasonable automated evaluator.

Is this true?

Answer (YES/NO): NO